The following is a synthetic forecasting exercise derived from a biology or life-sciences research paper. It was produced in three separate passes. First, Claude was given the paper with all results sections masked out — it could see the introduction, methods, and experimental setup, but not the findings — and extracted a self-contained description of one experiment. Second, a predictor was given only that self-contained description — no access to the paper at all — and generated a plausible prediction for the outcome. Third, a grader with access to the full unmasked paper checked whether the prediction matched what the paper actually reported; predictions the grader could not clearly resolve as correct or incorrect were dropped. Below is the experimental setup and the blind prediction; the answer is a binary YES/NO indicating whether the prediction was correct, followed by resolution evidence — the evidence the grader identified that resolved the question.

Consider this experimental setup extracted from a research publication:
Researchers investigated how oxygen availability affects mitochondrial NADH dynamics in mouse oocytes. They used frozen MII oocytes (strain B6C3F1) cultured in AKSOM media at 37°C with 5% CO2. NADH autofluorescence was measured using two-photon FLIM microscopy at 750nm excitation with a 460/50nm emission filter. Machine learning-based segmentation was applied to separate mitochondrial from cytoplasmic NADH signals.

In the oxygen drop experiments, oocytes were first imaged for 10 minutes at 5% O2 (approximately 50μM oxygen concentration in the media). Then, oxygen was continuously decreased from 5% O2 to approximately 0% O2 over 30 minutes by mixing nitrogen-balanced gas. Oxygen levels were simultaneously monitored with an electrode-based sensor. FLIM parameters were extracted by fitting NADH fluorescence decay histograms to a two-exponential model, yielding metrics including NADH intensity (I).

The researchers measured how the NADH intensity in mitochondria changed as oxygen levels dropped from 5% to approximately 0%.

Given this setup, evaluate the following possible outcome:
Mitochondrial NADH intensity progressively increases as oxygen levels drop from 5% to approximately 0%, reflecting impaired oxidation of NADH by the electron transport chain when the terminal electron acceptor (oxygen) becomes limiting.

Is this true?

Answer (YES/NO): NO